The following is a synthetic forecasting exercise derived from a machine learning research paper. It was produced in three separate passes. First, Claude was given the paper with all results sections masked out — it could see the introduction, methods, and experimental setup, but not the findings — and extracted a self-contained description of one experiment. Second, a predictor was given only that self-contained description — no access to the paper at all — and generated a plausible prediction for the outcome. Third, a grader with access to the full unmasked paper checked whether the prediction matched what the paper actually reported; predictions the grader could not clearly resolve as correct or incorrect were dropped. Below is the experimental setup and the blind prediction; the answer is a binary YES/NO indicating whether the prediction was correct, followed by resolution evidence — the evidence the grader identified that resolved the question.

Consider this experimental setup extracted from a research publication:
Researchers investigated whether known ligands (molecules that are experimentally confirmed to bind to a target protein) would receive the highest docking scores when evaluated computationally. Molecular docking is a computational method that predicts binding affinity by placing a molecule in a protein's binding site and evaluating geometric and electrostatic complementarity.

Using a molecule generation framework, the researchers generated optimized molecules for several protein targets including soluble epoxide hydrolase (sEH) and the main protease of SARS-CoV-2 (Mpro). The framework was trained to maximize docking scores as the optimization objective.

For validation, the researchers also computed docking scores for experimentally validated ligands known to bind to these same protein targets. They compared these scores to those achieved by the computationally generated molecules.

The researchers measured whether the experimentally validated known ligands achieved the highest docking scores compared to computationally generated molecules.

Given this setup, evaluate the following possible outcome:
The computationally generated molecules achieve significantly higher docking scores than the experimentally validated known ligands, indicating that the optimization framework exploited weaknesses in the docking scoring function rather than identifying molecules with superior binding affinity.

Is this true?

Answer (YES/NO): YES